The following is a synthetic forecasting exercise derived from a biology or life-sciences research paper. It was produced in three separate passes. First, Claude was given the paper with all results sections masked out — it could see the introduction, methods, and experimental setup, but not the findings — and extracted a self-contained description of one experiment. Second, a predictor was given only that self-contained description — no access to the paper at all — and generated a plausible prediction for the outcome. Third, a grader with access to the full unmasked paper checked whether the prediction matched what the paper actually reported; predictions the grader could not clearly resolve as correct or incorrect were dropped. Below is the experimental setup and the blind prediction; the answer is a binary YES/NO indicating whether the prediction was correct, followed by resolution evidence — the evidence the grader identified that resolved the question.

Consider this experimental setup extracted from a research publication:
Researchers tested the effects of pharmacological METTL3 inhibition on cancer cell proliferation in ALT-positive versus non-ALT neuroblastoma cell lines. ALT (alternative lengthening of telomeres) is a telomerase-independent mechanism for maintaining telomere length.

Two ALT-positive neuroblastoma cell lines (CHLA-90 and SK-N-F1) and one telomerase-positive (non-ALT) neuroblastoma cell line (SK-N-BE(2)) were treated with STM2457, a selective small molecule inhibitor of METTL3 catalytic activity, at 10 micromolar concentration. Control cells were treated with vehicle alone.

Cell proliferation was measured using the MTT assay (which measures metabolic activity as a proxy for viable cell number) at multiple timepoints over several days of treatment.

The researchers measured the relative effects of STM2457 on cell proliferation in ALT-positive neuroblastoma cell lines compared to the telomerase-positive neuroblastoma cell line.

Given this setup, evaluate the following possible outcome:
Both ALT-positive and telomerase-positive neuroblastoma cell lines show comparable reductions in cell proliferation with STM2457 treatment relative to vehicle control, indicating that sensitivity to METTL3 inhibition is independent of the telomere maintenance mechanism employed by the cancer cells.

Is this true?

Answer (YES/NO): NO